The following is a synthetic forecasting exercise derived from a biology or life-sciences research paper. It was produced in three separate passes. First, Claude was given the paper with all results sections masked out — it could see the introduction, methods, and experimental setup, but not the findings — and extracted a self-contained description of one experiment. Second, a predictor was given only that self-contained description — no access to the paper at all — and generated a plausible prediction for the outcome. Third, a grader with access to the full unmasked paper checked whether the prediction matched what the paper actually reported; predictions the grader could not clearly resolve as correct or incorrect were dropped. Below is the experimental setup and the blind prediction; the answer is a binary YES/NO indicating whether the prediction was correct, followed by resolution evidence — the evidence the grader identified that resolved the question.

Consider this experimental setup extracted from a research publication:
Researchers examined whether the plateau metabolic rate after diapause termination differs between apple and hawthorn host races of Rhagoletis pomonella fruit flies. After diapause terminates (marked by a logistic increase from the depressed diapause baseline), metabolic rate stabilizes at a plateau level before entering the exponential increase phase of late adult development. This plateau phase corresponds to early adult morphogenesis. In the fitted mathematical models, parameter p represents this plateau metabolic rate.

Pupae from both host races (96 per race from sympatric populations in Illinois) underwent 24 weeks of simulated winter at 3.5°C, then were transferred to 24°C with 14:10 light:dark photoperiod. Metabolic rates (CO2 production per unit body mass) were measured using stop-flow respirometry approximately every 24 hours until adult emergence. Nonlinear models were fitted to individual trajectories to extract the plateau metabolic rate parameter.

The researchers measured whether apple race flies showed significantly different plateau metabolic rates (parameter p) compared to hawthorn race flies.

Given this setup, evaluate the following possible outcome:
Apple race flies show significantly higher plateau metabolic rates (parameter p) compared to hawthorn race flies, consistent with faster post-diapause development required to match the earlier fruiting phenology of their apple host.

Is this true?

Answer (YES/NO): YES